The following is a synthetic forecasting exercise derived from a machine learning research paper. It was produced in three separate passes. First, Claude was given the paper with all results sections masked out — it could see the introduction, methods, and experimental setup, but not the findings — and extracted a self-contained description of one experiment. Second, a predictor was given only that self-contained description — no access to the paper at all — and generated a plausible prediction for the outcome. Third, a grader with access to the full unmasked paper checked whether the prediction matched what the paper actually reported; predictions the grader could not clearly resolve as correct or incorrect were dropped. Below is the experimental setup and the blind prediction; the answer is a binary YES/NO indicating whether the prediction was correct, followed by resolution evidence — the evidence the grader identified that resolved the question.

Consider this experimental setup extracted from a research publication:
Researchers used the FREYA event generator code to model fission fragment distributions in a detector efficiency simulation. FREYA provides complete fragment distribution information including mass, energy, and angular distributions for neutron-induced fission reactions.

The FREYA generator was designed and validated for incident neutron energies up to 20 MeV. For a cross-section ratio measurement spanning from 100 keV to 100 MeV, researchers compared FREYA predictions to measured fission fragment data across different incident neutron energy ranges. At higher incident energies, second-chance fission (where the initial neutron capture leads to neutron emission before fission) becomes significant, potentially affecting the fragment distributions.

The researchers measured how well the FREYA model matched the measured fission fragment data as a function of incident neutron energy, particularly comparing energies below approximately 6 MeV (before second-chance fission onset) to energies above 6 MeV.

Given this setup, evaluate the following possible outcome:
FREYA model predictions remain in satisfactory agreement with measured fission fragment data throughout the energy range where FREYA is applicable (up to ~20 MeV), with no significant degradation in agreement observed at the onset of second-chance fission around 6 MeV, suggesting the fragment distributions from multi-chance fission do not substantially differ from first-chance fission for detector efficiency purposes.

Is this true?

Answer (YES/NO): NO